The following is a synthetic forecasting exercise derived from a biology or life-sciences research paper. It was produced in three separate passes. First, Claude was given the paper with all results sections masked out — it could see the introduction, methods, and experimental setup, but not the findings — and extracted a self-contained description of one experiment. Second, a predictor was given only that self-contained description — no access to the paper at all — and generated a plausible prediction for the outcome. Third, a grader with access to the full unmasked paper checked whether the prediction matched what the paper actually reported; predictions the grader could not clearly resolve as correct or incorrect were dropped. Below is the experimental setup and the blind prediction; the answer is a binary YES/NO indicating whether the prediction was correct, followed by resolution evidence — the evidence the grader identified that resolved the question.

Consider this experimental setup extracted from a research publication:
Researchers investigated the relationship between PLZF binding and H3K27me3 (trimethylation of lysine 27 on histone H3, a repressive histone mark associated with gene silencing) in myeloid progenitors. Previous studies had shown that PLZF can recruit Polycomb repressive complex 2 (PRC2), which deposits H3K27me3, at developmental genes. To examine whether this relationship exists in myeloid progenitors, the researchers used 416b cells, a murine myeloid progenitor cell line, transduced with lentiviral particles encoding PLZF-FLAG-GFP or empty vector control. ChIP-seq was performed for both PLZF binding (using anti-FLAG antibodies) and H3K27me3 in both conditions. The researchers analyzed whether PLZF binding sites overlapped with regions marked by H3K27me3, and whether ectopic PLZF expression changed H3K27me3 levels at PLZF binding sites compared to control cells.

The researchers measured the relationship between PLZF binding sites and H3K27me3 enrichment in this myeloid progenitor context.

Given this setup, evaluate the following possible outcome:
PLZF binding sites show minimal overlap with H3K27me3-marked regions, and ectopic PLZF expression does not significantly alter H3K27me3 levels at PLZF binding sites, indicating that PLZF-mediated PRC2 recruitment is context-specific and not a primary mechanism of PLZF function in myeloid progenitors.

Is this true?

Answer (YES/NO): YES